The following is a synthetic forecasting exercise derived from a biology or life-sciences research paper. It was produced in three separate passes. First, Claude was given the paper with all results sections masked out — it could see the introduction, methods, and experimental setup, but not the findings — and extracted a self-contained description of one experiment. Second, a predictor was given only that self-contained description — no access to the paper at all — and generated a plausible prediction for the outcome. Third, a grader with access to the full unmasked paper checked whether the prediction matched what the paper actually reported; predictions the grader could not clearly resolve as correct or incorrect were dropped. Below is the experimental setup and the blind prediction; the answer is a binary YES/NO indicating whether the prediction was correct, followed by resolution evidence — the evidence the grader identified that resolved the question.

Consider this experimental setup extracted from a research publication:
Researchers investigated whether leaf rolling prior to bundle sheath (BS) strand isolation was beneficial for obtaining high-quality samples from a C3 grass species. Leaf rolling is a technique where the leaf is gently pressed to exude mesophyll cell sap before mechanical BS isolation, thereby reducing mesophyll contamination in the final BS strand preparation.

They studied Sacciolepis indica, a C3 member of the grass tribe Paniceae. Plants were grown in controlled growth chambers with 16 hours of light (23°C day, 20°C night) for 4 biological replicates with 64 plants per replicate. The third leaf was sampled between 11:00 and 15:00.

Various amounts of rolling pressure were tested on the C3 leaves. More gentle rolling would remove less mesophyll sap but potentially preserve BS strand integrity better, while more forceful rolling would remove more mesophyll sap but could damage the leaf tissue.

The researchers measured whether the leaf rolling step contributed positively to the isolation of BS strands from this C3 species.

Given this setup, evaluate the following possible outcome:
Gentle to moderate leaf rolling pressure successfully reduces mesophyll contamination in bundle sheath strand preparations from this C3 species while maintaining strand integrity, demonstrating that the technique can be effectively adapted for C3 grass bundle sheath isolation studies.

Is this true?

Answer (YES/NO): YES